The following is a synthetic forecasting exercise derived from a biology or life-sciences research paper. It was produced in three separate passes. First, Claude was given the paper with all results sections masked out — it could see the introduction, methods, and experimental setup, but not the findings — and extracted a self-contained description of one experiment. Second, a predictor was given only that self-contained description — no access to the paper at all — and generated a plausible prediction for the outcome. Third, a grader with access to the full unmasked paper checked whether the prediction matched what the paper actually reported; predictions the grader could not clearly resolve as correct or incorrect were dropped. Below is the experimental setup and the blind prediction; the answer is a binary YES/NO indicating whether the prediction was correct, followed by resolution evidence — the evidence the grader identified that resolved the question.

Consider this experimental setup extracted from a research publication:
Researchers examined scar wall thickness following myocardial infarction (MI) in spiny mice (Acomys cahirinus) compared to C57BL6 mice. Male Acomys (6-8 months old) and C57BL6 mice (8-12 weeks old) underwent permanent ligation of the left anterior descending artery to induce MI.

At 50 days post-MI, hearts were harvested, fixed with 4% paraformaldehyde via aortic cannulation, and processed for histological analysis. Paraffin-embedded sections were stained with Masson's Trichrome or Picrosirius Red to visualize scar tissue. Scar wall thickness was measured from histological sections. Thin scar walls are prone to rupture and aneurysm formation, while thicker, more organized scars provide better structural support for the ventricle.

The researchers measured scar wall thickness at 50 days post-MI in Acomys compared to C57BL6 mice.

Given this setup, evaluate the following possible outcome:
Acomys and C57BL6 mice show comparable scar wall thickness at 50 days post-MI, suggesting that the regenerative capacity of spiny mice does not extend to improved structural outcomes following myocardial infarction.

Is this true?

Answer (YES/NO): NO